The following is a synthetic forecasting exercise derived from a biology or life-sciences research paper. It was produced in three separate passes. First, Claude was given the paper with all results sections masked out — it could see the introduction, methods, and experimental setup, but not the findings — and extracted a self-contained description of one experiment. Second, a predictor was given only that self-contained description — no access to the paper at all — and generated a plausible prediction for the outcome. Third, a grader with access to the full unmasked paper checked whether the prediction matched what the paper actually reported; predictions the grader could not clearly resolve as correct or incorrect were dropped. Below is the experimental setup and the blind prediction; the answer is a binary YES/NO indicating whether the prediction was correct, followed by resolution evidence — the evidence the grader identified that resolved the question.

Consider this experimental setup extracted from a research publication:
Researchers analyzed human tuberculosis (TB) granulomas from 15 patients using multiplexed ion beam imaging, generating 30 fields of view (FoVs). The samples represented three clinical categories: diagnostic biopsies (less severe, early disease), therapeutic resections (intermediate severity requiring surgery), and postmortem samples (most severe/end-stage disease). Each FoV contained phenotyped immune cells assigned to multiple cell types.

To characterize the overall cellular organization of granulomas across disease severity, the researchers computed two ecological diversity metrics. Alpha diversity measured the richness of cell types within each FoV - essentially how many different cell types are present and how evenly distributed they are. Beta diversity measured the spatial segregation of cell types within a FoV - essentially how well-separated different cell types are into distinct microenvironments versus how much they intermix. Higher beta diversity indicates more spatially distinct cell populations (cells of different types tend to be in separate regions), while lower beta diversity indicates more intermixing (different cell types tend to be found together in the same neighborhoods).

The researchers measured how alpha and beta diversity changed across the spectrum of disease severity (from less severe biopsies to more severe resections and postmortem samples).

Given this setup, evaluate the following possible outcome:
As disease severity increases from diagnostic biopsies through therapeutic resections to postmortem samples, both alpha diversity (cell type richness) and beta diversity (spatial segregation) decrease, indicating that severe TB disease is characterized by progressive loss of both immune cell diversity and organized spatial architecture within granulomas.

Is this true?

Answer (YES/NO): YES